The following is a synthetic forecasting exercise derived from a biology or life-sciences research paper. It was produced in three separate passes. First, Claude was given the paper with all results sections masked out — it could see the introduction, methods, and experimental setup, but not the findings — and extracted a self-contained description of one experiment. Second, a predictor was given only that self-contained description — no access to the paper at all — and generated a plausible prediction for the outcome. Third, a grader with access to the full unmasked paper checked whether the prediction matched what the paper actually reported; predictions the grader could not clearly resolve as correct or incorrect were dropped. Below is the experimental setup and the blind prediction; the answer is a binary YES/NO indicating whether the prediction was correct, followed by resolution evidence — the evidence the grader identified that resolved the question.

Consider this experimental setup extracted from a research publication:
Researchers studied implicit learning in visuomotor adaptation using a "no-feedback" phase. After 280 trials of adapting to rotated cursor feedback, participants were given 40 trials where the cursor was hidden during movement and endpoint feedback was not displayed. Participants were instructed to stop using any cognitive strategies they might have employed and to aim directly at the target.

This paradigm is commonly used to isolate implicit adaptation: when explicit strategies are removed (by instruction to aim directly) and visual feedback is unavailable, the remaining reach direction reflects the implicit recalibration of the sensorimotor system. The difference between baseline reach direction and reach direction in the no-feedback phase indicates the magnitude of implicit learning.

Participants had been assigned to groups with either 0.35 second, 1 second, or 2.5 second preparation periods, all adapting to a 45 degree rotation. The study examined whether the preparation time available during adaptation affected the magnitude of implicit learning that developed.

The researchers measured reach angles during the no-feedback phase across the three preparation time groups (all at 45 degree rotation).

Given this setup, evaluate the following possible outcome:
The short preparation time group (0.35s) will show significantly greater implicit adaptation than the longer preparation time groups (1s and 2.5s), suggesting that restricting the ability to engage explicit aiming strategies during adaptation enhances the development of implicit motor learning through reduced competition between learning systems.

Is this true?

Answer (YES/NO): YES